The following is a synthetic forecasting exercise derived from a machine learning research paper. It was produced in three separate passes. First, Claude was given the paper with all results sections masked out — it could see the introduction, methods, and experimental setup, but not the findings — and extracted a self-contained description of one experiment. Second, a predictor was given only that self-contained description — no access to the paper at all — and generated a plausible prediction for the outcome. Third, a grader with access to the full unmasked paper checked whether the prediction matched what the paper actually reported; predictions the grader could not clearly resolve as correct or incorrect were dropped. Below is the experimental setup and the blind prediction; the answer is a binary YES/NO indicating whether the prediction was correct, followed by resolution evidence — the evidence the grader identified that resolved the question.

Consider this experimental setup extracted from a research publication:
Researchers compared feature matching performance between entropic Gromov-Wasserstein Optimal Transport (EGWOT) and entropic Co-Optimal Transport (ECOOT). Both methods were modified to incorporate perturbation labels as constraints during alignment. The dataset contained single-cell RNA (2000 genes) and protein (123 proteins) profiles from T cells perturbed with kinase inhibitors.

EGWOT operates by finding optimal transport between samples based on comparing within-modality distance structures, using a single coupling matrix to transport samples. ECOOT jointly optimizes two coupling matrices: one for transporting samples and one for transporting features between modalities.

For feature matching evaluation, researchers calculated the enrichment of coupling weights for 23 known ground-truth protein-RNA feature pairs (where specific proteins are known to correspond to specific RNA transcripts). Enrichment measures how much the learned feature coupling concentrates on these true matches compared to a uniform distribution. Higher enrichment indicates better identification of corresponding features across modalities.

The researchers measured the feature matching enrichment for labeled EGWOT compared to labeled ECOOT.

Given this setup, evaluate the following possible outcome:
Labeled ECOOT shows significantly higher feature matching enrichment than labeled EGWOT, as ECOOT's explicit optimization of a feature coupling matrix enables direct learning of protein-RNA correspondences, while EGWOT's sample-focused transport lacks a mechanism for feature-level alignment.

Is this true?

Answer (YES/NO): NO